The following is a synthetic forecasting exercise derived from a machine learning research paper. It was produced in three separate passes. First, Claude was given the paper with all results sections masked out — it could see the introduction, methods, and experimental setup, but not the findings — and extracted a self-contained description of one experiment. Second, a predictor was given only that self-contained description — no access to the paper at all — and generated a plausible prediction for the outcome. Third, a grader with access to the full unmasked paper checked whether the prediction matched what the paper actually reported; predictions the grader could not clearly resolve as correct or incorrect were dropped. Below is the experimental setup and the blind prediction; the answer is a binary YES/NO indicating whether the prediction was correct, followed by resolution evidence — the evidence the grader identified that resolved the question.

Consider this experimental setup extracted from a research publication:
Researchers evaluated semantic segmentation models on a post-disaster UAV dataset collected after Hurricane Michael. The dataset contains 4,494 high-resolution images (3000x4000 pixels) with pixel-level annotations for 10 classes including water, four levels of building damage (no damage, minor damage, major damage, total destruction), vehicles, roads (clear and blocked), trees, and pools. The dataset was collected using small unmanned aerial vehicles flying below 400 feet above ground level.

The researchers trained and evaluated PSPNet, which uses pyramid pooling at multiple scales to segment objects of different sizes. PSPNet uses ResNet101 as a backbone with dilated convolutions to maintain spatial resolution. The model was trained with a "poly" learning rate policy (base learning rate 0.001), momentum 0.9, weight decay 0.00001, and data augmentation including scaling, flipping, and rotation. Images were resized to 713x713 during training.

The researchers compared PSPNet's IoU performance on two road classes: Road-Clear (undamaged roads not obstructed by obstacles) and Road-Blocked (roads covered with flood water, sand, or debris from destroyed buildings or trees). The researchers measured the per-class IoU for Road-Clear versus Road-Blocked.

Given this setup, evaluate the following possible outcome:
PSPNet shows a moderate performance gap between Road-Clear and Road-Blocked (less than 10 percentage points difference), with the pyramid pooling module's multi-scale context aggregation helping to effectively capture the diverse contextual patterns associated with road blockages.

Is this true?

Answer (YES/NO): YES